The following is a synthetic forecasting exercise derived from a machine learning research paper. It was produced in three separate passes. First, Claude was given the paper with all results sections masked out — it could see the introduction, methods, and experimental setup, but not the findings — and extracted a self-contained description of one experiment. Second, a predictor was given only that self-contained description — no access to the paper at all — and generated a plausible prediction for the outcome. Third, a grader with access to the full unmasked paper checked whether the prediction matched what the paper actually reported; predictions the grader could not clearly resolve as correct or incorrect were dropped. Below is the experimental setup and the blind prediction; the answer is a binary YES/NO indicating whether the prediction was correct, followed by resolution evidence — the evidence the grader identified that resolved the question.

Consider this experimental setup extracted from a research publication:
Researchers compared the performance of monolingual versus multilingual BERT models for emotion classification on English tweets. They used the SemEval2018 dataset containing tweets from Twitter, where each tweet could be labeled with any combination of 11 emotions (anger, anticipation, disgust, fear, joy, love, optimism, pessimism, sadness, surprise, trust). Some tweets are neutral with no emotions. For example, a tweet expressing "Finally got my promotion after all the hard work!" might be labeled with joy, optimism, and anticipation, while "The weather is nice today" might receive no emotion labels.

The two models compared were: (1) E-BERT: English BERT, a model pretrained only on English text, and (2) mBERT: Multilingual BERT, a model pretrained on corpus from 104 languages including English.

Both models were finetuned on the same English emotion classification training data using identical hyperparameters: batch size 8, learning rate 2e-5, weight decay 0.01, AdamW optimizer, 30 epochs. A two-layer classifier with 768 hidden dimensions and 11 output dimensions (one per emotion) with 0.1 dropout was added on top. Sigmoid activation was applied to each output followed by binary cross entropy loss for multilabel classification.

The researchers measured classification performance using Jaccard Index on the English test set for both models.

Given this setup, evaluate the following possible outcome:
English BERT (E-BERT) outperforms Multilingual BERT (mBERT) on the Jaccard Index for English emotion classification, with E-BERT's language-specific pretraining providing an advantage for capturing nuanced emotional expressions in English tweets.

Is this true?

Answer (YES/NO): YES